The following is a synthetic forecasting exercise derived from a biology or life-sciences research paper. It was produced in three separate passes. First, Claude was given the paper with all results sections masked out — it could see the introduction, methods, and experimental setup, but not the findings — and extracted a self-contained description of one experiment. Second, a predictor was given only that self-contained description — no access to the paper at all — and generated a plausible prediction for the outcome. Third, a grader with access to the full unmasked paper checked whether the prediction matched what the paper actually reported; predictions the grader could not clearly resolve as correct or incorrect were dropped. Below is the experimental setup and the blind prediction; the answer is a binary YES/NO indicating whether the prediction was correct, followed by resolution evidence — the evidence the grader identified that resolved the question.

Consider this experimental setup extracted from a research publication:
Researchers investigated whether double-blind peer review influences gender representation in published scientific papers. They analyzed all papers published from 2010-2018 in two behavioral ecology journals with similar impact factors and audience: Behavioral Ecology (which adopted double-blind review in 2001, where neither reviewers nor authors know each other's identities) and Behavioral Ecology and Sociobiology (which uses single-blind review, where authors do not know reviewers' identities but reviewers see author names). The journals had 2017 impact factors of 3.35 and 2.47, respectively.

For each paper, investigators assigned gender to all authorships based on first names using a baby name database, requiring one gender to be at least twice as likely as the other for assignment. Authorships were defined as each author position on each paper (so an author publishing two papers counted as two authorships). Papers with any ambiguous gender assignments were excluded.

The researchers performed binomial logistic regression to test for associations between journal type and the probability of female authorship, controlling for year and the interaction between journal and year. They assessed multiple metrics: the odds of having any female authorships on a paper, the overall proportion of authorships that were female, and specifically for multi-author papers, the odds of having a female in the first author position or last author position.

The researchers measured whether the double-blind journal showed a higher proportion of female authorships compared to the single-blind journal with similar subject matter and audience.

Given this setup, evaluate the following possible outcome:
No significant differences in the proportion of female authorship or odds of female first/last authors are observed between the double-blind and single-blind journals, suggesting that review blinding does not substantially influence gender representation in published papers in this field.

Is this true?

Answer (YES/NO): NO